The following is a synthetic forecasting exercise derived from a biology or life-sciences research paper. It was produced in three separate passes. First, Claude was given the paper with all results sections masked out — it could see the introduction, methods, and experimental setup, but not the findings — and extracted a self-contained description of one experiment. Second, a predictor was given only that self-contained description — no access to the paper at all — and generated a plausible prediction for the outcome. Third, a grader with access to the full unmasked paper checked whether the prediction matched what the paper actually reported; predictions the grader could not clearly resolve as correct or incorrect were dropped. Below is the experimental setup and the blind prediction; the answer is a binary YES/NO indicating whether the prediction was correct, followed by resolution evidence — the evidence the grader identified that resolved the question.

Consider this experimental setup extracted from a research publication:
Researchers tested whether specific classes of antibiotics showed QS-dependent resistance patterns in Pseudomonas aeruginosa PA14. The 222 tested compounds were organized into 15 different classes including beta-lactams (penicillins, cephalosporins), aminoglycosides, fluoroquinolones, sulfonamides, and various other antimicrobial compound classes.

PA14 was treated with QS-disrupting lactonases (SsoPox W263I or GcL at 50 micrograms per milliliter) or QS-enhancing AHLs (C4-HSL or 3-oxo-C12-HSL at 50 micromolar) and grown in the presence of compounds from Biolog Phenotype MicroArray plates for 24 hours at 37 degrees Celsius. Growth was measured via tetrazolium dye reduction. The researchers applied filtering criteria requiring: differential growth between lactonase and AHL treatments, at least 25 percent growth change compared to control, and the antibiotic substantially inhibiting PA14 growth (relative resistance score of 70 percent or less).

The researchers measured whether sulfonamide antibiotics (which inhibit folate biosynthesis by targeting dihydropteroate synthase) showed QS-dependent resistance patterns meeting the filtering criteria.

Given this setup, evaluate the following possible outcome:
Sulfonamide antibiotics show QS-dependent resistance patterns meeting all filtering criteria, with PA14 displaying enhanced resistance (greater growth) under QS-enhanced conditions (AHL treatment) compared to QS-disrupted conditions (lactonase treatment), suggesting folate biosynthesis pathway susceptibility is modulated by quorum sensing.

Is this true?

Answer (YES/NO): NO